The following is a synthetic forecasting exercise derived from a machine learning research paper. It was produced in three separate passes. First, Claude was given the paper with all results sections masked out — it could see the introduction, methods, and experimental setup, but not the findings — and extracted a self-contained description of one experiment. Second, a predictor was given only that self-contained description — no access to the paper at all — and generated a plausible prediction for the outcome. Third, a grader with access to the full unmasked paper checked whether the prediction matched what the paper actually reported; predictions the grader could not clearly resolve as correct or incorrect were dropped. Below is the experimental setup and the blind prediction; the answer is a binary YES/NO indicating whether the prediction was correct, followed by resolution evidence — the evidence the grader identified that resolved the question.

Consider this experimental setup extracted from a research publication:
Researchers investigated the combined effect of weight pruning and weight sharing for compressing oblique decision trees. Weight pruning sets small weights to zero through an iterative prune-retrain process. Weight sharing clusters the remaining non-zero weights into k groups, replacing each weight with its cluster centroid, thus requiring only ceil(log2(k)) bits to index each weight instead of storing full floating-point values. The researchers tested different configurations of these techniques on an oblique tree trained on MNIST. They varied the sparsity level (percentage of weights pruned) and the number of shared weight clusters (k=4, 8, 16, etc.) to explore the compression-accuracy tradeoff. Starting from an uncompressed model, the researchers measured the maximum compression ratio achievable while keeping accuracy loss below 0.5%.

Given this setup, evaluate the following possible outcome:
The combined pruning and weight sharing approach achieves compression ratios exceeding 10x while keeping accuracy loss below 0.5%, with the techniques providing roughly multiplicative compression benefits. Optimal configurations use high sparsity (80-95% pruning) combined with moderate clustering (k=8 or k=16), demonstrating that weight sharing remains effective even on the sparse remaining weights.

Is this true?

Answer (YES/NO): YES